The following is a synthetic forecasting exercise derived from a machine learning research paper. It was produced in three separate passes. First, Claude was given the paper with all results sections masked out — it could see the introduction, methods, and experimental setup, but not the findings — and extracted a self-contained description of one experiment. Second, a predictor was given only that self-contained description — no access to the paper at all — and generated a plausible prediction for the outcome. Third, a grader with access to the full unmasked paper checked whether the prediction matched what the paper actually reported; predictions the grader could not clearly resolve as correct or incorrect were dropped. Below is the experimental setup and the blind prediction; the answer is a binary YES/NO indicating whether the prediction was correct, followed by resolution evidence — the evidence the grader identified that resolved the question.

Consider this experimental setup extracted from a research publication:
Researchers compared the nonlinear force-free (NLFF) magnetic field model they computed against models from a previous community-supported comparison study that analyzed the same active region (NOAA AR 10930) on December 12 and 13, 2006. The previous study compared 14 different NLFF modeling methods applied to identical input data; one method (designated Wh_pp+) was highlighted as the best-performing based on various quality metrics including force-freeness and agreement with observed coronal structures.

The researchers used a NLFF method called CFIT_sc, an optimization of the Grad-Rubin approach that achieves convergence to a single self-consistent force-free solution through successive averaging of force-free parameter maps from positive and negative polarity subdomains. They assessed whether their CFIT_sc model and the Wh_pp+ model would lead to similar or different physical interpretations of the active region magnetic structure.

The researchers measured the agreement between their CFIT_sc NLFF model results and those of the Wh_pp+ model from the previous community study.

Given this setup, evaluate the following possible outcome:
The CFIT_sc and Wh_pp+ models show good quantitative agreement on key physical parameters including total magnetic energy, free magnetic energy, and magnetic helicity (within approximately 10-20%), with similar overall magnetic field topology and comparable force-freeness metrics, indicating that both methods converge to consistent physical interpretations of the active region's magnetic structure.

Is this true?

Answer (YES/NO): NO